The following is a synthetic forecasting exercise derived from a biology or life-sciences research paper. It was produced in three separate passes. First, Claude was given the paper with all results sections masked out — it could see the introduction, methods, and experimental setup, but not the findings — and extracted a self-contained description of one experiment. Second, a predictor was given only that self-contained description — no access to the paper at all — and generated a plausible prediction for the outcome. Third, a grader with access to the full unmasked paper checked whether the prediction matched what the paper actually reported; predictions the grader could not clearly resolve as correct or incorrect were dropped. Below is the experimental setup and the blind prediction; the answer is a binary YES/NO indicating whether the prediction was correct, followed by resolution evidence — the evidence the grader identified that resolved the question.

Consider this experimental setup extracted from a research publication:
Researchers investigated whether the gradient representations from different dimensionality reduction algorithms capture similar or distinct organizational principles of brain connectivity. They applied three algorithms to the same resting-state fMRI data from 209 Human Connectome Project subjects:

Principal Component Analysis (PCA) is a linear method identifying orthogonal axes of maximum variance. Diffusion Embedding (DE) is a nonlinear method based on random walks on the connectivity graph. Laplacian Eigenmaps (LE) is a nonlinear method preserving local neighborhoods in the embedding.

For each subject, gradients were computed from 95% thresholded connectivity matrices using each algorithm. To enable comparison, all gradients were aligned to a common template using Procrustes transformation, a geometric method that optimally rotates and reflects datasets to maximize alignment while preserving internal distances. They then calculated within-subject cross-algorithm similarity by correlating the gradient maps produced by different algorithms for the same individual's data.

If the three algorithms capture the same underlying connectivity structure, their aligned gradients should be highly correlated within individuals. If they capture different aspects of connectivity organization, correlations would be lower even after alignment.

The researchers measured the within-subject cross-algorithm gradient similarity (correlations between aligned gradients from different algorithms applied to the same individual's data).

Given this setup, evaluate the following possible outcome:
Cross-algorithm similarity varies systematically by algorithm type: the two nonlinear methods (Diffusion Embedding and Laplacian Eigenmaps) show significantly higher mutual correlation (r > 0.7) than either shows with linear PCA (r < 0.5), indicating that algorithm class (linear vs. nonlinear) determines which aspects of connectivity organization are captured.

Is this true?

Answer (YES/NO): NO